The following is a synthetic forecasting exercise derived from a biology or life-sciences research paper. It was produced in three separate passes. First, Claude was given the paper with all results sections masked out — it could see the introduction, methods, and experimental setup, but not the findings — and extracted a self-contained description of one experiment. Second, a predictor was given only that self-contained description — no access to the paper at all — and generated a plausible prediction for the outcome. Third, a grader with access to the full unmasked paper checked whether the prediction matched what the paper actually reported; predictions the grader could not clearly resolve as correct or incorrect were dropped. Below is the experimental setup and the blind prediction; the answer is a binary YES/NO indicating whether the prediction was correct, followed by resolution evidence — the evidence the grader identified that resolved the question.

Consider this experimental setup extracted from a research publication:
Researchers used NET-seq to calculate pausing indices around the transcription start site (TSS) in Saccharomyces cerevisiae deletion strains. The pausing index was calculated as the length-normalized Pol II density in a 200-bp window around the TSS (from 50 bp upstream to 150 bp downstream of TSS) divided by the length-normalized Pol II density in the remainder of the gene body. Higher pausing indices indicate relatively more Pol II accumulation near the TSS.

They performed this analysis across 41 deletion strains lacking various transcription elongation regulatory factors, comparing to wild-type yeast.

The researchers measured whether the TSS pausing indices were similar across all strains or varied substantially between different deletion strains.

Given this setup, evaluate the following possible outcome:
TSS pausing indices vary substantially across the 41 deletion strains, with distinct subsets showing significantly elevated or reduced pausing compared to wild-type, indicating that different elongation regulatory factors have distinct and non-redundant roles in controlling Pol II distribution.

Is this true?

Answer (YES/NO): YES